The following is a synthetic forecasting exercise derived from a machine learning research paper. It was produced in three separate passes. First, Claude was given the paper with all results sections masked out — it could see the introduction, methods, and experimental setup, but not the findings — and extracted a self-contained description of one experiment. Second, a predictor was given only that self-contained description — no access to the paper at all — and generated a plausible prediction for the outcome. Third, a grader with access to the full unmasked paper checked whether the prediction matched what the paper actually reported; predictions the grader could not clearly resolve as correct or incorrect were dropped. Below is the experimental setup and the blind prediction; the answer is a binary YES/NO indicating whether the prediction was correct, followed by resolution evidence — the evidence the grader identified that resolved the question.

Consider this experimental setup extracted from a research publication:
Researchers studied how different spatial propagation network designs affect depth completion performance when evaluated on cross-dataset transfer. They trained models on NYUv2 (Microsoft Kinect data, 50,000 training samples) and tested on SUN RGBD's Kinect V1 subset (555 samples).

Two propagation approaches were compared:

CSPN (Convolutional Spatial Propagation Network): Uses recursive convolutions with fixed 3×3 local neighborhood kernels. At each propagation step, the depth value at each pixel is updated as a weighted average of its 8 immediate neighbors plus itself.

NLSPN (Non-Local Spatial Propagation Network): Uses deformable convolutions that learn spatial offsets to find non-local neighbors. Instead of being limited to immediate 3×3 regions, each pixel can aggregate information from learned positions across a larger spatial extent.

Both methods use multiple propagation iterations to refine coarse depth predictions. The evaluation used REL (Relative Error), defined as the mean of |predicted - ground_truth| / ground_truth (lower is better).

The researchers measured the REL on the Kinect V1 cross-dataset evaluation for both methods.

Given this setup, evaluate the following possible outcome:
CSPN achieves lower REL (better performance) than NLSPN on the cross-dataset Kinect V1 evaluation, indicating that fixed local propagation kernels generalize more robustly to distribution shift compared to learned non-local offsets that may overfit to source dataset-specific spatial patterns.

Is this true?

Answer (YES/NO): NO